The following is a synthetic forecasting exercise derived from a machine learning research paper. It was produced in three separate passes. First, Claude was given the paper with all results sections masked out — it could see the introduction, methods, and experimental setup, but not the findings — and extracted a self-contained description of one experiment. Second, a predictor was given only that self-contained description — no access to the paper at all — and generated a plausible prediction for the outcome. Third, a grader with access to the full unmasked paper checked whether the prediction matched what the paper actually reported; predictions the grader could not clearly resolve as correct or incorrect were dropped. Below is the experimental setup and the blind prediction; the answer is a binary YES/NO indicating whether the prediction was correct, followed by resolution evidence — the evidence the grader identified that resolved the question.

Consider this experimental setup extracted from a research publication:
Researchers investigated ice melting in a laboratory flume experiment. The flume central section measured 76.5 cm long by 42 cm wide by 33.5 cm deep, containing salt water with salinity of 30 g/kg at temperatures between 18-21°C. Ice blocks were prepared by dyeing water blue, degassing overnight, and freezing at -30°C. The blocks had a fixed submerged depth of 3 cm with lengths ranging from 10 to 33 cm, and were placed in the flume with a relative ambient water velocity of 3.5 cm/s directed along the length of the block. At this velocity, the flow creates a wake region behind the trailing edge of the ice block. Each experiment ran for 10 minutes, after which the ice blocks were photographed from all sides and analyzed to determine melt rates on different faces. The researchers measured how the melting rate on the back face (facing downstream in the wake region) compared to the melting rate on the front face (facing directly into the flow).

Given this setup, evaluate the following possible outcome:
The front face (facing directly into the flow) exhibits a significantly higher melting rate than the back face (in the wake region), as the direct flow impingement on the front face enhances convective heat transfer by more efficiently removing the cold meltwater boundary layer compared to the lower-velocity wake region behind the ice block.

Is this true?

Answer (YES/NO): YES